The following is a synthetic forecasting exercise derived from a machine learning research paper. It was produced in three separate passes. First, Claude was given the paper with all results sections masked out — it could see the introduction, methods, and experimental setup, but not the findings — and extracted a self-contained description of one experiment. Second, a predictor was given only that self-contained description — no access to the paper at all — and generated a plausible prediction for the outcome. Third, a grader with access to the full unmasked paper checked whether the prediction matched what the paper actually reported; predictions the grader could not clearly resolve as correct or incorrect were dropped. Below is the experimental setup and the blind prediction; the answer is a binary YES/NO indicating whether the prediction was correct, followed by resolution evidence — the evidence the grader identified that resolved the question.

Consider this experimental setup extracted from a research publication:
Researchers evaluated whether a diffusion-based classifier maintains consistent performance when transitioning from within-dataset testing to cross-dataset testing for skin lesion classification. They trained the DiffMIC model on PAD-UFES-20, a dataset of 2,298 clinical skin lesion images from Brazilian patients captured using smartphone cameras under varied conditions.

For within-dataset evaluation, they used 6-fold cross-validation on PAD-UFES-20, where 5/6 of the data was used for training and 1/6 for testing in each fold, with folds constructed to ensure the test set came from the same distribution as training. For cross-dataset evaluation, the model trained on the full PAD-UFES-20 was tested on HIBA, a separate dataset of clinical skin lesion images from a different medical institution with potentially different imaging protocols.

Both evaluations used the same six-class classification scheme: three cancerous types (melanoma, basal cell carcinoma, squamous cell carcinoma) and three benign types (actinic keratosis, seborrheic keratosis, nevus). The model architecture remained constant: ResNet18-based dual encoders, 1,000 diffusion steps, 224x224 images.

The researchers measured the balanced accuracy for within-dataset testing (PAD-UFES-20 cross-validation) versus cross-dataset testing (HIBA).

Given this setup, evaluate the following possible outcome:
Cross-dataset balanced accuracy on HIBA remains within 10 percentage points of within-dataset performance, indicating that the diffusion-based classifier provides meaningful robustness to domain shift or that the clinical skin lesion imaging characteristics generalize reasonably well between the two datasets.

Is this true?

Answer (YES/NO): NO